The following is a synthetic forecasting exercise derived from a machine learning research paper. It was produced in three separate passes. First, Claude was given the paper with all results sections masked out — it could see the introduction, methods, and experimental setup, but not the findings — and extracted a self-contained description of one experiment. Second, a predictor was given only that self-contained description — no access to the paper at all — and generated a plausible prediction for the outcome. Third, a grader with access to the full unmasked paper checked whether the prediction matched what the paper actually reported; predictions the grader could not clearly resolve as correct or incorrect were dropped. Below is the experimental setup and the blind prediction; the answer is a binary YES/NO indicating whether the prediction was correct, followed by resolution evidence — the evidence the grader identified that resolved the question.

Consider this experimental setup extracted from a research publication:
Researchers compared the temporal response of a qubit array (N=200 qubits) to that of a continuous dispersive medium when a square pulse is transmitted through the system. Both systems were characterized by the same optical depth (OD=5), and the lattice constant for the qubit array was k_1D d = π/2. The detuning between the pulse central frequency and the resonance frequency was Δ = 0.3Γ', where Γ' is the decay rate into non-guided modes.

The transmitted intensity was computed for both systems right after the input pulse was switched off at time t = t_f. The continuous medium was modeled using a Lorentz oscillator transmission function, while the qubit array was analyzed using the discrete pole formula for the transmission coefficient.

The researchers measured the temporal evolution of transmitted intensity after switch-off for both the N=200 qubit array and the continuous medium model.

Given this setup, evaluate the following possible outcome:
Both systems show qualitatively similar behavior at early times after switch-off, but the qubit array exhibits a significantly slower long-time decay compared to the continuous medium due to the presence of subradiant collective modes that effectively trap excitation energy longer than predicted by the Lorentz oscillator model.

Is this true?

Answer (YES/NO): NO